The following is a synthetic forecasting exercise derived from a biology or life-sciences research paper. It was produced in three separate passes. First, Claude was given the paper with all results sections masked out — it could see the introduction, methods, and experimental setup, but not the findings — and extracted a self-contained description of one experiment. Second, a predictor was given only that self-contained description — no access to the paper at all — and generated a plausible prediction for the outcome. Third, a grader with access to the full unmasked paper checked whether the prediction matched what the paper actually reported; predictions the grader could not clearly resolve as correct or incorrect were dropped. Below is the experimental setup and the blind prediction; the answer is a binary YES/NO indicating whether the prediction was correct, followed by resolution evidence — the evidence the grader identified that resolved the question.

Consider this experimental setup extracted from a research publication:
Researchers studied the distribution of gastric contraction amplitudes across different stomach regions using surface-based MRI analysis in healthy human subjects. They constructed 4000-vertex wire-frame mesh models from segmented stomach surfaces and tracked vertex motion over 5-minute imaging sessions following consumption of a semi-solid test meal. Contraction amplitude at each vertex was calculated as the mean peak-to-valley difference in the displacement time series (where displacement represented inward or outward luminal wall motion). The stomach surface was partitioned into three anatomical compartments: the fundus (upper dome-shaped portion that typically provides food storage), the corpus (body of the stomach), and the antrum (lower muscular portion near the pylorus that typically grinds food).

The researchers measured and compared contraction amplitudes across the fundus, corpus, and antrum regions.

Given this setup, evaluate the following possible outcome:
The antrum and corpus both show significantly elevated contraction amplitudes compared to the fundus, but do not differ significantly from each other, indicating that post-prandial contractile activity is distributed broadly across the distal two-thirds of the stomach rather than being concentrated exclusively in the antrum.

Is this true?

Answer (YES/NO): NO